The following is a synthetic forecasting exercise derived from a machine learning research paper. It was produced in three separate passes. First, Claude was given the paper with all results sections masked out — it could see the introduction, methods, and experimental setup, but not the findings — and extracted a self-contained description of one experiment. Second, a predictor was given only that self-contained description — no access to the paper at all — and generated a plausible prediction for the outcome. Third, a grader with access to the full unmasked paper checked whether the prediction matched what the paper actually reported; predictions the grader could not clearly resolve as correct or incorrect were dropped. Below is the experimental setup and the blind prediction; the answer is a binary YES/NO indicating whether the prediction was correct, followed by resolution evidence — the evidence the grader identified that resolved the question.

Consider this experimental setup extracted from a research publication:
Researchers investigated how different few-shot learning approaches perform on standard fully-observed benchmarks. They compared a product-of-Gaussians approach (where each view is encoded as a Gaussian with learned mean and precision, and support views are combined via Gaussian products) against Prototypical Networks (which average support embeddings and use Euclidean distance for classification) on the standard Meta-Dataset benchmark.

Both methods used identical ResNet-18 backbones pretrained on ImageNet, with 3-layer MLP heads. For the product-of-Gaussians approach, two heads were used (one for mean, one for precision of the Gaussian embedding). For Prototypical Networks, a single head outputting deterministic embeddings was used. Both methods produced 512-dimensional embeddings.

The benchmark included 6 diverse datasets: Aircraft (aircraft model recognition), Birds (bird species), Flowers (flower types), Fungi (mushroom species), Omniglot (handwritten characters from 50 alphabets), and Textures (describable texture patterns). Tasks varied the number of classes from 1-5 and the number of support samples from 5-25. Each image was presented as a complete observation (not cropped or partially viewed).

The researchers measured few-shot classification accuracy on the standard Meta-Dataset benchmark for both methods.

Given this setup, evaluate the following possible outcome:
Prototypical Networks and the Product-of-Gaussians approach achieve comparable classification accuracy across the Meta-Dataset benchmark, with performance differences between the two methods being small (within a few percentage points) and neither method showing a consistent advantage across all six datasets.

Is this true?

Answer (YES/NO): YES